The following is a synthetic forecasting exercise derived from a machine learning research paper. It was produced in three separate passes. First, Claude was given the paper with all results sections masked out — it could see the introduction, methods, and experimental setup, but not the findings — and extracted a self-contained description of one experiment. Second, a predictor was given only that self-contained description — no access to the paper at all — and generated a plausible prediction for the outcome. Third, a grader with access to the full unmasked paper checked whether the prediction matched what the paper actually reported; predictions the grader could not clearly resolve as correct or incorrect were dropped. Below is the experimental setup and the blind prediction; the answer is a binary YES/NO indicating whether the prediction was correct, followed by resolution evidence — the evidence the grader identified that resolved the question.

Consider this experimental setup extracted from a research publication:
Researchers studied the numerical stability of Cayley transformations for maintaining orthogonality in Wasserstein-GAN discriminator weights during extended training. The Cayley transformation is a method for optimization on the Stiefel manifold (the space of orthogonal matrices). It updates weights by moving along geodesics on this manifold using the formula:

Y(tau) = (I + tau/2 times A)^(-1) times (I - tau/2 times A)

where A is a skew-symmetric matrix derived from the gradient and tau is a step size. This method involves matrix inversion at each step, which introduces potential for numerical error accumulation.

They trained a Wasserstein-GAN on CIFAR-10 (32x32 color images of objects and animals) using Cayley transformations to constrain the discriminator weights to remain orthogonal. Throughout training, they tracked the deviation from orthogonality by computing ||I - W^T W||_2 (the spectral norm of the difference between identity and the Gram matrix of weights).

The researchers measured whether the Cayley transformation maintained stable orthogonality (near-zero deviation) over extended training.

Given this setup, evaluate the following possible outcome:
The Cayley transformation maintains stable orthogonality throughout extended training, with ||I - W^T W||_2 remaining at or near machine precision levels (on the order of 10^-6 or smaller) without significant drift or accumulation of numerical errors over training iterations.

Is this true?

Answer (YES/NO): NO